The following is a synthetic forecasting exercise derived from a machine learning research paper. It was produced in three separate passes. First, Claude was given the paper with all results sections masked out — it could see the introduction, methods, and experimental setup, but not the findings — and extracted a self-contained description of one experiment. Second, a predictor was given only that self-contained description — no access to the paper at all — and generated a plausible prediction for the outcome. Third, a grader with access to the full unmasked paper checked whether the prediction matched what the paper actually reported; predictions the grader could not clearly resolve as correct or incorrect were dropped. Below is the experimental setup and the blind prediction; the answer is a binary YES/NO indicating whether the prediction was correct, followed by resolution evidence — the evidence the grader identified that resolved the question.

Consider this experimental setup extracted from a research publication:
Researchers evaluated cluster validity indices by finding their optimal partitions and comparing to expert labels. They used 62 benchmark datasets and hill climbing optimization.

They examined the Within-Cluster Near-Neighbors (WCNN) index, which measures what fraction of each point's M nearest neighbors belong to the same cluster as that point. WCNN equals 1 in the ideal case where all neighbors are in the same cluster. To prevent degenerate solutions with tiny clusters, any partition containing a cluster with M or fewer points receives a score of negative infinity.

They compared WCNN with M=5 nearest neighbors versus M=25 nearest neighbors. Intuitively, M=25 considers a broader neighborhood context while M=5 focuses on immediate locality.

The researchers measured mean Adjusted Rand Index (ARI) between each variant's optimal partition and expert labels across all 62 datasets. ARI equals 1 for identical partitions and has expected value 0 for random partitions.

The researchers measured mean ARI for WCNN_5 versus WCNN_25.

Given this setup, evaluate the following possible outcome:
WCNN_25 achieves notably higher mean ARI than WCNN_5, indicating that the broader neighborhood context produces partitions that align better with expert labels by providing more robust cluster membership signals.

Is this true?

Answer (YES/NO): YES